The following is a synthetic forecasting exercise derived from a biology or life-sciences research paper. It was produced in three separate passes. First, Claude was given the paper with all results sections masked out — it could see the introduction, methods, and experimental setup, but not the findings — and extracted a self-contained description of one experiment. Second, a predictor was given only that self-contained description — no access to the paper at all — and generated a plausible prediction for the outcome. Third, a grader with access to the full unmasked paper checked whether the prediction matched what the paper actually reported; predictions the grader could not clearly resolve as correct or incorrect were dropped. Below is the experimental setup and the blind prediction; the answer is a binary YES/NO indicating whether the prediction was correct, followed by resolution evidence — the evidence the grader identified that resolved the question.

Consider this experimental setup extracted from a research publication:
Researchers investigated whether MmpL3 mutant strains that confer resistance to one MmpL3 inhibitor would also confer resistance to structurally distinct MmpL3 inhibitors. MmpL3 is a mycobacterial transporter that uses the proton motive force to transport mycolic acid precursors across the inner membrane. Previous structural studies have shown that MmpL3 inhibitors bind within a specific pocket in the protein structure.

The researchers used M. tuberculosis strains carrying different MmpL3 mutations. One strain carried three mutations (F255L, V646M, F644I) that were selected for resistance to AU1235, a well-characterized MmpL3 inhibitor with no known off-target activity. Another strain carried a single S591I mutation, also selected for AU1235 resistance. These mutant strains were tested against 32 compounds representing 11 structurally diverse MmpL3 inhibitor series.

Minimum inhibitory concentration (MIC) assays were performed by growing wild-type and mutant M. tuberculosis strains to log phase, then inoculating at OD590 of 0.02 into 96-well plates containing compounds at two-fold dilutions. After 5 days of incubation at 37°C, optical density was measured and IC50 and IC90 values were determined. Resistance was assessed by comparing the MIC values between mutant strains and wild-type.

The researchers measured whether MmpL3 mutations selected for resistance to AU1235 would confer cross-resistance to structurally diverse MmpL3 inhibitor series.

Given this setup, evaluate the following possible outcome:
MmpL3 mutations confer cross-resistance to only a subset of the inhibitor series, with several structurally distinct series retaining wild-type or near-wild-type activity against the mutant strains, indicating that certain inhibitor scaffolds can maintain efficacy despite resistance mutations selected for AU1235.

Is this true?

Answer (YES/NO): NO